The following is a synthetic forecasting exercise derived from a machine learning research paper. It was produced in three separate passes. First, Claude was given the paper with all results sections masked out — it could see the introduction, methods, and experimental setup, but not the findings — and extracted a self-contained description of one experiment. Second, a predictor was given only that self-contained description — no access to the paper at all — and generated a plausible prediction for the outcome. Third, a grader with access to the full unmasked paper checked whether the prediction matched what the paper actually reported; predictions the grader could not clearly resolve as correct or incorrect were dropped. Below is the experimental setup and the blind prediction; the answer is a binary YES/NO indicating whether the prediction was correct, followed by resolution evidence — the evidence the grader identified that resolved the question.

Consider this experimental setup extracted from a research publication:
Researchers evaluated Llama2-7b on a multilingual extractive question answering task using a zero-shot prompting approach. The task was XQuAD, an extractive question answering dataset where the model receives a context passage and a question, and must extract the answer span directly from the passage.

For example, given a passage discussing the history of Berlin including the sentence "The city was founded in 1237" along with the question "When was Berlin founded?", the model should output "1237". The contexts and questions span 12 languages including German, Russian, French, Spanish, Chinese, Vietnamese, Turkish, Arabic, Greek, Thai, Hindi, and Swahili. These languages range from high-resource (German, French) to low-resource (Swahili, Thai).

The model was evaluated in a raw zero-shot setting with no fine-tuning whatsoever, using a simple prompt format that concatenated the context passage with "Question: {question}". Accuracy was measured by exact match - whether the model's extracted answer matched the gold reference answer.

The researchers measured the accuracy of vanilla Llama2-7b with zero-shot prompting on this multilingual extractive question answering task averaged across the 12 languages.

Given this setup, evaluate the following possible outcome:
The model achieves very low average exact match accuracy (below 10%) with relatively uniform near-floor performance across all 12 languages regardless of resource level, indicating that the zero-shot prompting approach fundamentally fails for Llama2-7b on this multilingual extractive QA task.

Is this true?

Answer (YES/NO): YES